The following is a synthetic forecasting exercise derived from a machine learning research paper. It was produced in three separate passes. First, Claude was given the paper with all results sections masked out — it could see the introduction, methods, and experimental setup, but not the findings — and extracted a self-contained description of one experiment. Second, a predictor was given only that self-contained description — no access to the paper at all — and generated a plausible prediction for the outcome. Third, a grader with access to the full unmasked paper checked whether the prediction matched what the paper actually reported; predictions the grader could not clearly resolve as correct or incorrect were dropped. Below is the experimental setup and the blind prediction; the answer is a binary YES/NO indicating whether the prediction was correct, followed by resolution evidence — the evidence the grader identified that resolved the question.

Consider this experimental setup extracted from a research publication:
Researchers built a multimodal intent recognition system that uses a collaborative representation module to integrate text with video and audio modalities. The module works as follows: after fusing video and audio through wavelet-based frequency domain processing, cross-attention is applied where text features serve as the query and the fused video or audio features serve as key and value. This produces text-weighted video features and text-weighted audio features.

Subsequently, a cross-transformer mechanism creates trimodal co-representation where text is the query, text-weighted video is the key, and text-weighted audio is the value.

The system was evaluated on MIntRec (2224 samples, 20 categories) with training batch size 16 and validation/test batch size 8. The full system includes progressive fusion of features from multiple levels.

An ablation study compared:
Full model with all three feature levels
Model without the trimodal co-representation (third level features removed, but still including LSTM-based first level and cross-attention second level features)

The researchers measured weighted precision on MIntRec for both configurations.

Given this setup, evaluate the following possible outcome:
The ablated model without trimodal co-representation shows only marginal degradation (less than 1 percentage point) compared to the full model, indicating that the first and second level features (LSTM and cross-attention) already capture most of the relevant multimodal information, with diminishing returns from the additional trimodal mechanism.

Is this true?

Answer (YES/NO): NO